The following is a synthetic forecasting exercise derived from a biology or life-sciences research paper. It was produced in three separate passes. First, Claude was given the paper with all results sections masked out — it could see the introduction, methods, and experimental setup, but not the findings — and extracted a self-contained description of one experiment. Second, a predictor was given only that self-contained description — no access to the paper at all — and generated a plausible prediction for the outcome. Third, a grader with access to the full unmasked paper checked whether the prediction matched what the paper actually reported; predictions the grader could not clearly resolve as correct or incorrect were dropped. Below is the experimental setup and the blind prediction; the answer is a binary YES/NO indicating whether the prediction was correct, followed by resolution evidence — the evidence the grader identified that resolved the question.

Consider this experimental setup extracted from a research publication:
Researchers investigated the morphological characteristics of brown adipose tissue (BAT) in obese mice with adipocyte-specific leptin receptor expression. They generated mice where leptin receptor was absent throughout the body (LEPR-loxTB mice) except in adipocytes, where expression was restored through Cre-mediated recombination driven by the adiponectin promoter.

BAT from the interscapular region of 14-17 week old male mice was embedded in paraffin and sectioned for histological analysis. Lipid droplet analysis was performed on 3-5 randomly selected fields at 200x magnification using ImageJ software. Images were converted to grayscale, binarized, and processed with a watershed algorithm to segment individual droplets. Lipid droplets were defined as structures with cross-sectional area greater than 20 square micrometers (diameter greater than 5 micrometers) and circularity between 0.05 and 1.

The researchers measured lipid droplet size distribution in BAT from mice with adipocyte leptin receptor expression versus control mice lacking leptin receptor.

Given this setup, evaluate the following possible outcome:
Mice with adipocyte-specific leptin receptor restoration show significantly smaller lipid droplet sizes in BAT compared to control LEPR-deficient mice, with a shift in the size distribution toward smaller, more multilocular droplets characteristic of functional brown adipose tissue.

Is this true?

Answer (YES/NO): YES